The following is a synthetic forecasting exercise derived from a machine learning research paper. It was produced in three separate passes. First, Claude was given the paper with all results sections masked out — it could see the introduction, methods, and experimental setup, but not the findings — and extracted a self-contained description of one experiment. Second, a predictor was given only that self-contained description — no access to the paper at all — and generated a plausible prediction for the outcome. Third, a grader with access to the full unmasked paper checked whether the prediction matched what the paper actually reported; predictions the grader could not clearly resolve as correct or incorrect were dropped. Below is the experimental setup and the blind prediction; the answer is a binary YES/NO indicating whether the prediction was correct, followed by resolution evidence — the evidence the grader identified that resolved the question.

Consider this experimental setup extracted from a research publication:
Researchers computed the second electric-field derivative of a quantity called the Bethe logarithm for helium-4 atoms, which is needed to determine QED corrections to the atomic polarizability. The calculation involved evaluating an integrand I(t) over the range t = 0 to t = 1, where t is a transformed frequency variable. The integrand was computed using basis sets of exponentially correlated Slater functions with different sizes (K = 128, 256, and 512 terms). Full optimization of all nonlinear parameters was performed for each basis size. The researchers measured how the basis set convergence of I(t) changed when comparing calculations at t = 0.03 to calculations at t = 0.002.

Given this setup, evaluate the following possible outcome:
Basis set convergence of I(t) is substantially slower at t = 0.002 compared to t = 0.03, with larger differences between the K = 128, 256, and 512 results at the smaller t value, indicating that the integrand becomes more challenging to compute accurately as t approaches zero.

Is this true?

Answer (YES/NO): YES